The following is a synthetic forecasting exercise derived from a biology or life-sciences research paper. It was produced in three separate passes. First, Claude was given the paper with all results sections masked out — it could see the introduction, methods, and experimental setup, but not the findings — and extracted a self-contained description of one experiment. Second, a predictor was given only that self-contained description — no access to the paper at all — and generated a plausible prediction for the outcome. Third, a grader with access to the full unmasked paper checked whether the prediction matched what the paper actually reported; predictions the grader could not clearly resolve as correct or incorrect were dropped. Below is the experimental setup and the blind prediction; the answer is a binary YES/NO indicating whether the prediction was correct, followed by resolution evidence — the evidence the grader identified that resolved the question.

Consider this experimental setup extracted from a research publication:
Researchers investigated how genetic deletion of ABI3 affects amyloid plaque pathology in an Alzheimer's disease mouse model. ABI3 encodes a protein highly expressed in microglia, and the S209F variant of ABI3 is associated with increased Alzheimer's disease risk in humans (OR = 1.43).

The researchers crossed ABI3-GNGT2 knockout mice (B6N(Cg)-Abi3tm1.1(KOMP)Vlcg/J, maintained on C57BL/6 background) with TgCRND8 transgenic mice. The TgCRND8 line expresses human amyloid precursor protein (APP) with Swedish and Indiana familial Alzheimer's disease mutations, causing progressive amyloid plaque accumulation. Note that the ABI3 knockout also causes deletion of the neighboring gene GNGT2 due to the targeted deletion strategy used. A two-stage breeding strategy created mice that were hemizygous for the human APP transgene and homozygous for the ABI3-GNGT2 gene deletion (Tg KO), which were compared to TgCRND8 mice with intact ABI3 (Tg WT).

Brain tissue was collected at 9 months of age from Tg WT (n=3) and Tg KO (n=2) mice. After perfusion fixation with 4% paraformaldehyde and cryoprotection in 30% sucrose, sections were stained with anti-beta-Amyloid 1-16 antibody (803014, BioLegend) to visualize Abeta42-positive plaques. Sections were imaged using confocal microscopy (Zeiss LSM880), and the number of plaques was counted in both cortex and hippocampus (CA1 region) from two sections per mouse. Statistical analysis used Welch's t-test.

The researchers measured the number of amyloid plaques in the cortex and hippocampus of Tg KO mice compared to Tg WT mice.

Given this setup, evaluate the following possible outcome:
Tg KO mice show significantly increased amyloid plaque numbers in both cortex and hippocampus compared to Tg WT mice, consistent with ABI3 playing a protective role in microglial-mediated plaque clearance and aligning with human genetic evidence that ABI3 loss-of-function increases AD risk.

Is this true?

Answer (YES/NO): NO